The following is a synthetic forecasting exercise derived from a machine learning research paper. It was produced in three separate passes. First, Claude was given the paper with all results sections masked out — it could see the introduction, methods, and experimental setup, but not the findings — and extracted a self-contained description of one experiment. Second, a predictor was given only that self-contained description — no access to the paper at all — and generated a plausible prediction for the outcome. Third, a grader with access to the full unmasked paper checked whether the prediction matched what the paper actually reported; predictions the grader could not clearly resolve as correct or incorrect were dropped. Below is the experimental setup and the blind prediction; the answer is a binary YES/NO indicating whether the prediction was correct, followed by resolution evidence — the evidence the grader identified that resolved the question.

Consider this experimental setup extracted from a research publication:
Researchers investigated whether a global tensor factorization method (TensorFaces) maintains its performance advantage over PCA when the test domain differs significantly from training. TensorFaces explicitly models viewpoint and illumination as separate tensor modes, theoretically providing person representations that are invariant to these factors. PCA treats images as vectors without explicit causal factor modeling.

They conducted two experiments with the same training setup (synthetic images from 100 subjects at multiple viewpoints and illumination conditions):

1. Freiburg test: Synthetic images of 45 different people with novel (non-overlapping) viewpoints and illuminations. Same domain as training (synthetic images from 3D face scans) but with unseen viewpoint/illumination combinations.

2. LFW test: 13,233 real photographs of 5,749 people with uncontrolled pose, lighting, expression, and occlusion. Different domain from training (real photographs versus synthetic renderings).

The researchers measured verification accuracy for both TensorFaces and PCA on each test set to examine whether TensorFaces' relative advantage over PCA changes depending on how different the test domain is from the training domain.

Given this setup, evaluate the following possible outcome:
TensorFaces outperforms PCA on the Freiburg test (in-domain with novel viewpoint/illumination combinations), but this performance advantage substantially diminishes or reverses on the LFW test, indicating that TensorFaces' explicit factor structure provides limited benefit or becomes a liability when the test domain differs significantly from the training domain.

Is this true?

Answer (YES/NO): YES